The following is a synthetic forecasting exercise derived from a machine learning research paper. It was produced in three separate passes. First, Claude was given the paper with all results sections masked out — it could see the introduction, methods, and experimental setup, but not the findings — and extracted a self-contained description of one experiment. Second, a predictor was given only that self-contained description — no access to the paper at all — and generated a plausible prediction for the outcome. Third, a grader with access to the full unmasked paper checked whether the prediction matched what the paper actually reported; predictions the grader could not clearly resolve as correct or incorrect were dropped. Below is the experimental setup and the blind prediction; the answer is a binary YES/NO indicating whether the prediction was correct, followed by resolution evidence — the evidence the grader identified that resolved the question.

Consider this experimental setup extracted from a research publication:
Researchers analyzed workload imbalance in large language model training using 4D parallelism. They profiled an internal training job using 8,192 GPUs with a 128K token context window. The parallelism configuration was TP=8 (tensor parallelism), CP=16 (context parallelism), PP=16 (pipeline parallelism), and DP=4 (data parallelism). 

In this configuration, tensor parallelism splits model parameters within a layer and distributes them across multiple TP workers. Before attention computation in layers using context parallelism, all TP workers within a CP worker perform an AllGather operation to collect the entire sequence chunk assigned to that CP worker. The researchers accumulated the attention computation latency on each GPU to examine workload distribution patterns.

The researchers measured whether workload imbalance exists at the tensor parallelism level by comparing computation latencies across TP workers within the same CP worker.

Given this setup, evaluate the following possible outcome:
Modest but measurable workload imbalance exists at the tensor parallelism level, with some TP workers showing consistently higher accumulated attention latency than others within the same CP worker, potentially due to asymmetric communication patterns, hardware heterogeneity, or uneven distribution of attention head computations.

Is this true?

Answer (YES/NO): NO